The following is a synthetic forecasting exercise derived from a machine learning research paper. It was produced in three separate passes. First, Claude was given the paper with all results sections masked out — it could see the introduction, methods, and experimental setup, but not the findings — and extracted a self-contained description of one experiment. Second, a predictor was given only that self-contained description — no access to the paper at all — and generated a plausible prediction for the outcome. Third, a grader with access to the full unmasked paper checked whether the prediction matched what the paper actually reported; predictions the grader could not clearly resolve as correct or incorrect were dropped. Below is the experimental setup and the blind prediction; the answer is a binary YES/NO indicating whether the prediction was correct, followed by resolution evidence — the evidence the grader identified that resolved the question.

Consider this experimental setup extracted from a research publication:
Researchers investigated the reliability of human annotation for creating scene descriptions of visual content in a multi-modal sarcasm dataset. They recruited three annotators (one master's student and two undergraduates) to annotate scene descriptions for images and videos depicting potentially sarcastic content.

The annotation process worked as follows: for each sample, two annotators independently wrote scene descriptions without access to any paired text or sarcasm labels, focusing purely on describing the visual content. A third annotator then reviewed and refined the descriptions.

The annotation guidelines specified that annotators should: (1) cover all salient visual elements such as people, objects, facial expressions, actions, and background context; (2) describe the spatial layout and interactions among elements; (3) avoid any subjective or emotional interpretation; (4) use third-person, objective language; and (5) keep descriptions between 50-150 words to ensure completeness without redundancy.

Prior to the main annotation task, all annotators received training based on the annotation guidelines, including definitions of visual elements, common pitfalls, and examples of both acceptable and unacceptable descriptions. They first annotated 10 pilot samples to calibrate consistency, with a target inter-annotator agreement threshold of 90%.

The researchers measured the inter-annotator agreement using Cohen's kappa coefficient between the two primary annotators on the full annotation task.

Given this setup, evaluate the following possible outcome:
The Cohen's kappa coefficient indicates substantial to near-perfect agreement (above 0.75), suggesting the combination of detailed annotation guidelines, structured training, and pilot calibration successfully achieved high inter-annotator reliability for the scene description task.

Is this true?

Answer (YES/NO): YES